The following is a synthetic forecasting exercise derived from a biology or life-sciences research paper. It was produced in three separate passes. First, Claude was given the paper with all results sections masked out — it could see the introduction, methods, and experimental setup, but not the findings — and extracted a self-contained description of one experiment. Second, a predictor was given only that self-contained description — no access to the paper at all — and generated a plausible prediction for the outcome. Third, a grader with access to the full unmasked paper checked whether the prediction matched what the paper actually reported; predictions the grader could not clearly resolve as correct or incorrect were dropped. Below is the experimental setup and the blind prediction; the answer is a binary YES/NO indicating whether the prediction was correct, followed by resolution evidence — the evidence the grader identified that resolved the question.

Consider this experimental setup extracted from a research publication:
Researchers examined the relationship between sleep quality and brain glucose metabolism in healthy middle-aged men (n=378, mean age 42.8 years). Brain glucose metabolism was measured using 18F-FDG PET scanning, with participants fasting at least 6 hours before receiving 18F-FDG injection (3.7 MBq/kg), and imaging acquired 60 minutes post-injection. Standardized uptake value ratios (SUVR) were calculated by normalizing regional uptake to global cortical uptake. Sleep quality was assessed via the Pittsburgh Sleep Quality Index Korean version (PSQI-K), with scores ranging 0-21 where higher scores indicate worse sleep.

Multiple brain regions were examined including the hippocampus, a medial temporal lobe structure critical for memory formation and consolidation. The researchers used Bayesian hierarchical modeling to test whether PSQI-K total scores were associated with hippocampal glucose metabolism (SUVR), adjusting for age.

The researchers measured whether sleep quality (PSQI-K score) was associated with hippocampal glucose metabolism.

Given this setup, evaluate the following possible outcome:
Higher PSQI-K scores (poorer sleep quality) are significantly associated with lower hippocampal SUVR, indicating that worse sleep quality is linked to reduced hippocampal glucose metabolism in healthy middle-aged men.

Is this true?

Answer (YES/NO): NO